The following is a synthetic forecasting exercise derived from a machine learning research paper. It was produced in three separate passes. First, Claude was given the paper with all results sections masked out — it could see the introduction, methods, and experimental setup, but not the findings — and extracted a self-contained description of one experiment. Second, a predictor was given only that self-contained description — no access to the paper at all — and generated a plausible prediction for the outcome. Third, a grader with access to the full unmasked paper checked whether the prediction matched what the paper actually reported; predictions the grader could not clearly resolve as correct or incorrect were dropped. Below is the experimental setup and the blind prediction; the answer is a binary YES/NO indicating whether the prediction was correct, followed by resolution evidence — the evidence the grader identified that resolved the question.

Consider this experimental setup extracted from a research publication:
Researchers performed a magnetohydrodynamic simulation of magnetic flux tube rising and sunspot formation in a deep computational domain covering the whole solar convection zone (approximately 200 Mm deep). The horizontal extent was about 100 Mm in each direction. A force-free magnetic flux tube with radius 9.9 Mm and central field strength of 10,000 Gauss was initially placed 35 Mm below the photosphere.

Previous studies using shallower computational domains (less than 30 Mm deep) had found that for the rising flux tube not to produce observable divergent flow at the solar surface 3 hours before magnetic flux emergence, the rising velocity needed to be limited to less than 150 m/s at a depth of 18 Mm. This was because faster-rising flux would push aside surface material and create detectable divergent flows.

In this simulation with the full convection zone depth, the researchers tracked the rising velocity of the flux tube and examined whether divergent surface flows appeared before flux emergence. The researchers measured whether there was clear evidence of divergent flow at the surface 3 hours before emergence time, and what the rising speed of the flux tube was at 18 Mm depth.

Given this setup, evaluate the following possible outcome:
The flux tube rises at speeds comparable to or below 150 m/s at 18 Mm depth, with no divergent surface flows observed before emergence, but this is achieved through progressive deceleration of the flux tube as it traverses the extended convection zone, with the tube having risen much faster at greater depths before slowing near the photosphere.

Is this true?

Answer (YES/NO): NO